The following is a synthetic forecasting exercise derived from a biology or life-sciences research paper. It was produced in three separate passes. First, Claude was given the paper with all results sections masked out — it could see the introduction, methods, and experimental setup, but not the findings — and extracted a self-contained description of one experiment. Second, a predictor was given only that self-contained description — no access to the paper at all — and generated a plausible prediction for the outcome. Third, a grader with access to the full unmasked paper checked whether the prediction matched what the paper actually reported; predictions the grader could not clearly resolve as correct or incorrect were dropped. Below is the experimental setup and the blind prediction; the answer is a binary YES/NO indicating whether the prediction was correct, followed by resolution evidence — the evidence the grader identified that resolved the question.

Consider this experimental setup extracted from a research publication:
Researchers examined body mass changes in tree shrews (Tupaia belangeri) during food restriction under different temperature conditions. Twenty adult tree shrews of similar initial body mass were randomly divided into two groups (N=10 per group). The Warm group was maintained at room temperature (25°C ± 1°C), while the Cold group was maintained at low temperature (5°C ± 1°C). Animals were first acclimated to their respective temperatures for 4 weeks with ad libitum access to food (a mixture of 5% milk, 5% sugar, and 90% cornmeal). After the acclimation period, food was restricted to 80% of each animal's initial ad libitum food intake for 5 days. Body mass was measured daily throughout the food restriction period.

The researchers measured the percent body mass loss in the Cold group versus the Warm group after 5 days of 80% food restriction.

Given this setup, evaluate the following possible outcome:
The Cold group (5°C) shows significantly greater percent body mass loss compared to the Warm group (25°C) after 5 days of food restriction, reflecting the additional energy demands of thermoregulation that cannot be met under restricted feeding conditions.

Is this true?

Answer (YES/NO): YES